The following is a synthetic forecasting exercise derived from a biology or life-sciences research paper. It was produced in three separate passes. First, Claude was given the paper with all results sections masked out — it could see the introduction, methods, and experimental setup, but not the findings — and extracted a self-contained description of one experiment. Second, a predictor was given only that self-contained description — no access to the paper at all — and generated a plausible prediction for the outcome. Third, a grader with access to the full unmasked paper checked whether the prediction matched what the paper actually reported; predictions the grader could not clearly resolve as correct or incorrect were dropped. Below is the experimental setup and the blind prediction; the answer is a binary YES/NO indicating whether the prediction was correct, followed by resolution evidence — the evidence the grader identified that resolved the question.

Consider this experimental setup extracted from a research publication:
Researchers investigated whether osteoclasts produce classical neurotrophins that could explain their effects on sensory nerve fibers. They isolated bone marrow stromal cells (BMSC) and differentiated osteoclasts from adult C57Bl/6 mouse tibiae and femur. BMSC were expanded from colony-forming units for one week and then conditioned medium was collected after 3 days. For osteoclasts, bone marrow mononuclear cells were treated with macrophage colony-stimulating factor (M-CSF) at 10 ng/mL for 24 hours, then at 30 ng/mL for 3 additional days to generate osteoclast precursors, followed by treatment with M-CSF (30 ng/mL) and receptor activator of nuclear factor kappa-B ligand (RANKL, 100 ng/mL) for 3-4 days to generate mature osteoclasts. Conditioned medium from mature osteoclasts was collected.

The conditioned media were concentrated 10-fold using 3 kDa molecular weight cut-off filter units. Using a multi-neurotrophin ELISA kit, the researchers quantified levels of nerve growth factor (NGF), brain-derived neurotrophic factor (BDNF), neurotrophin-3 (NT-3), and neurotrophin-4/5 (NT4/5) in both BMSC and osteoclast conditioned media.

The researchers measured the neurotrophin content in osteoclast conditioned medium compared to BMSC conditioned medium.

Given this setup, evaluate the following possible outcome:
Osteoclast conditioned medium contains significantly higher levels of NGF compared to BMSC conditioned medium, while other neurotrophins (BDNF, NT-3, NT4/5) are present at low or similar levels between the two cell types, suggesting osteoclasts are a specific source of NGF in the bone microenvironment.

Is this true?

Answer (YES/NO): NO